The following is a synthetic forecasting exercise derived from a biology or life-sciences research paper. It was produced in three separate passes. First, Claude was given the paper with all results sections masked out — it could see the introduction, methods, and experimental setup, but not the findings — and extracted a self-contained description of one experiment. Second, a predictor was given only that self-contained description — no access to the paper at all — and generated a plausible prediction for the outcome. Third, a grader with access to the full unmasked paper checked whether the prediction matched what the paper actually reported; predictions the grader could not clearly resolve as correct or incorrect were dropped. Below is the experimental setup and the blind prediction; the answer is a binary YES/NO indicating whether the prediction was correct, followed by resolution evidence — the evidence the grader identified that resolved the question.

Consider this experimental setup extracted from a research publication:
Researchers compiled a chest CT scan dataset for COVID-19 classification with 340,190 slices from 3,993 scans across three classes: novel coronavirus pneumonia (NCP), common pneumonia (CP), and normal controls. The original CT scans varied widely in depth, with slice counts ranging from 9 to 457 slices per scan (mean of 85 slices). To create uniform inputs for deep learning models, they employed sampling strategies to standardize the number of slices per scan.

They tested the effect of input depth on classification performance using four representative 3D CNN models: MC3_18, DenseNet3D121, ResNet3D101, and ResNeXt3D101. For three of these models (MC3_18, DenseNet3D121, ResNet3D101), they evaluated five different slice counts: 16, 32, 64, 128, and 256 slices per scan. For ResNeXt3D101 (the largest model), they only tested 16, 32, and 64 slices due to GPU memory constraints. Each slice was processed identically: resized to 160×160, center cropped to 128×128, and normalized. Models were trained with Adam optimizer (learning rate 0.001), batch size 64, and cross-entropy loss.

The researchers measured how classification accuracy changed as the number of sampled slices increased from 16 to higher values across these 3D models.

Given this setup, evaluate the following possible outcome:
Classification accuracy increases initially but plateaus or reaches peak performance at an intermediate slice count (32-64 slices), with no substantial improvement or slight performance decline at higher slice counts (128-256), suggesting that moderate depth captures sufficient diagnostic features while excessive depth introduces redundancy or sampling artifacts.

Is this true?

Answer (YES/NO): NO